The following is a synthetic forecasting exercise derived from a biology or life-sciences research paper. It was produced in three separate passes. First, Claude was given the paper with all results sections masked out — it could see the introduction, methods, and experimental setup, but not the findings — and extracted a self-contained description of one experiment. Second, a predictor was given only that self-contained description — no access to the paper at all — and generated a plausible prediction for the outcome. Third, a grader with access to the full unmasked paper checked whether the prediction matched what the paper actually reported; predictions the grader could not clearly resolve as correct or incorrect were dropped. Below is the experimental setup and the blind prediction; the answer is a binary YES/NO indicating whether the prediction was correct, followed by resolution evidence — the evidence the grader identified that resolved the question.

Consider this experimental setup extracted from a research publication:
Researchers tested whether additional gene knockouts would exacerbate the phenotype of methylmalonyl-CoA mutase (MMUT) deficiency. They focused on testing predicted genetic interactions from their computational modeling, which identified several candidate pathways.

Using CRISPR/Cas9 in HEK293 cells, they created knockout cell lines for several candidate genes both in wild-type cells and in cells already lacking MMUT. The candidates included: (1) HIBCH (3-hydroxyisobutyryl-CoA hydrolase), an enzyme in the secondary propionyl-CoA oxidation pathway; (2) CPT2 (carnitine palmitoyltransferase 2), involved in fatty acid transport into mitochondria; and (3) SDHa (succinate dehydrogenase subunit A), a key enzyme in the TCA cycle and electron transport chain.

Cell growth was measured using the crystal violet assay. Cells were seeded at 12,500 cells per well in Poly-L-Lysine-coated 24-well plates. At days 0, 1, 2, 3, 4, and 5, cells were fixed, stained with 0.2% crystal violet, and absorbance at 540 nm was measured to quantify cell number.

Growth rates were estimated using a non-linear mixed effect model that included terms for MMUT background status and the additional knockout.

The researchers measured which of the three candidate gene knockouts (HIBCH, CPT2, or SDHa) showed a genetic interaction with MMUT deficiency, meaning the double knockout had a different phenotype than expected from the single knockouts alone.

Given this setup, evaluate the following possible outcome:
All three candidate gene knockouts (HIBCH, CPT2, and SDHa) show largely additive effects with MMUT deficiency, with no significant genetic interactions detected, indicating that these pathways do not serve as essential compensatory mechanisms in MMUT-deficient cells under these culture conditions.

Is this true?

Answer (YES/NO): NO